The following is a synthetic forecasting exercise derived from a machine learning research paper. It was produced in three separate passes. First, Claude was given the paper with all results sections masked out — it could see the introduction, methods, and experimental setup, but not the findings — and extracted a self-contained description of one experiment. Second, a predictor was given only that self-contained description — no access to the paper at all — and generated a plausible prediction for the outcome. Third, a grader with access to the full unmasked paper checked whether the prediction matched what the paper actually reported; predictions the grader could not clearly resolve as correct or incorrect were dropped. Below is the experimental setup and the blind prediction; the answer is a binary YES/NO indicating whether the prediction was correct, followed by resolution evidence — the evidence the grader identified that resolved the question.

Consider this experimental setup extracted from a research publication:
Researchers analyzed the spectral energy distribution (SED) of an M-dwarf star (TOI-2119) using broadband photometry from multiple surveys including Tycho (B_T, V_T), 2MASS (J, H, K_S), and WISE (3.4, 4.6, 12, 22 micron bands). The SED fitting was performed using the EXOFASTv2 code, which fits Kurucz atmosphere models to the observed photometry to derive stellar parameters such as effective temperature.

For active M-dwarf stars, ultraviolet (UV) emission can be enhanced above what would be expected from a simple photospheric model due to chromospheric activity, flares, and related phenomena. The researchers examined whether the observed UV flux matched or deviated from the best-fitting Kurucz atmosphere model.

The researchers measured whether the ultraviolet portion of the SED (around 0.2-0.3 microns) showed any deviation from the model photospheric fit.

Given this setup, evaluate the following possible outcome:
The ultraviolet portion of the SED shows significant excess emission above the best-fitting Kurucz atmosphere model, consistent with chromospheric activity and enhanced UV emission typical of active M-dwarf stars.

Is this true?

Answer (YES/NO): YES